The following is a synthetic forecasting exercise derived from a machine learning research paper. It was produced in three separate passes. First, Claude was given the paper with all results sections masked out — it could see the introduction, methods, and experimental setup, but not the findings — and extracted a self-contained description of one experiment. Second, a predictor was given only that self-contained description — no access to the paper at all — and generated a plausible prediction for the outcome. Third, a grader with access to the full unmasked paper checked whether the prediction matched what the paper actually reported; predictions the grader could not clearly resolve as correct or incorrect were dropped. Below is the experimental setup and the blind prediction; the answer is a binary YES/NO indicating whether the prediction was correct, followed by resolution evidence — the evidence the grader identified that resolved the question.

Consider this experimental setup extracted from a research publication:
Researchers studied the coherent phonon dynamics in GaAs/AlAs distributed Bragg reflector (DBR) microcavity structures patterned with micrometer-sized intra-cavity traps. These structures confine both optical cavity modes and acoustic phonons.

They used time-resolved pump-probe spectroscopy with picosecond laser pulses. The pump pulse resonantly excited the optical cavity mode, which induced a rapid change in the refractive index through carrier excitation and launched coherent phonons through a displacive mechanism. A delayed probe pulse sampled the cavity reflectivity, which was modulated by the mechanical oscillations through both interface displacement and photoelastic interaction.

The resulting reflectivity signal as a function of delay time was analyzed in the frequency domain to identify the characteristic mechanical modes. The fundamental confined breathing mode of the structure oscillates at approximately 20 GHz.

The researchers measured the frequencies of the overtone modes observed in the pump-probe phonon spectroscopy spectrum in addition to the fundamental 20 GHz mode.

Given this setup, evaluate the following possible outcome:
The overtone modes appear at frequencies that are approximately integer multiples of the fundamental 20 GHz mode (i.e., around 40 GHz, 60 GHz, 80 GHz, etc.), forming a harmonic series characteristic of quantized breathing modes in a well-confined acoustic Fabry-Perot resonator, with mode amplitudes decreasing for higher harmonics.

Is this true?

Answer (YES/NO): NO